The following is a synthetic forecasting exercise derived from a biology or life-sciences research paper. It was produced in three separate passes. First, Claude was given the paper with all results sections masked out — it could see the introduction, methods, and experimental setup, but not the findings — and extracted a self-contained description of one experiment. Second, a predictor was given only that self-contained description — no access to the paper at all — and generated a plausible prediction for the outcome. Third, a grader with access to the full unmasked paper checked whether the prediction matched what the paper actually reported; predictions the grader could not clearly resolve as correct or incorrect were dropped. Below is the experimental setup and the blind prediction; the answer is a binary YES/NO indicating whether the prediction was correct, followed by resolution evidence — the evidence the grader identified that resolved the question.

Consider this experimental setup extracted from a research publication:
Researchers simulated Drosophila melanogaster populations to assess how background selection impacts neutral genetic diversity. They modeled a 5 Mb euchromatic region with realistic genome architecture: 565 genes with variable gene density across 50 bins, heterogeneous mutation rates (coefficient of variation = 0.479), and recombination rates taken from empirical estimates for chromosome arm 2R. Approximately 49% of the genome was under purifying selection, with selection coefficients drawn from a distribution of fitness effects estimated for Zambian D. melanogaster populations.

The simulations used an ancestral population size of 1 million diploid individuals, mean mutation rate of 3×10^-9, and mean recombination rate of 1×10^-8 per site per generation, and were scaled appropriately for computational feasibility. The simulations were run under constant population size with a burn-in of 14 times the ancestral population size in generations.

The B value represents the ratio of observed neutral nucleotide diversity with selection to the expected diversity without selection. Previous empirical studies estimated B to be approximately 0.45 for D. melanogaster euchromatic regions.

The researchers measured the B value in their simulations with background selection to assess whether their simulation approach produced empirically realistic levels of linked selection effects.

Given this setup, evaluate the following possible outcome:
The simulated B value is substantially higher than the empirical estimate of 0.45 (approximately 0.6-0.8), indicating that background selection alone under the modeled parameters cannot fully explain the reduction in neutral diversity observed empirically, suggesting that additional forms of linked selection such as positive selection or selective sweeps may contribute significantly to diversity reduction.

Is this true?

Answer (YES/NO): NO